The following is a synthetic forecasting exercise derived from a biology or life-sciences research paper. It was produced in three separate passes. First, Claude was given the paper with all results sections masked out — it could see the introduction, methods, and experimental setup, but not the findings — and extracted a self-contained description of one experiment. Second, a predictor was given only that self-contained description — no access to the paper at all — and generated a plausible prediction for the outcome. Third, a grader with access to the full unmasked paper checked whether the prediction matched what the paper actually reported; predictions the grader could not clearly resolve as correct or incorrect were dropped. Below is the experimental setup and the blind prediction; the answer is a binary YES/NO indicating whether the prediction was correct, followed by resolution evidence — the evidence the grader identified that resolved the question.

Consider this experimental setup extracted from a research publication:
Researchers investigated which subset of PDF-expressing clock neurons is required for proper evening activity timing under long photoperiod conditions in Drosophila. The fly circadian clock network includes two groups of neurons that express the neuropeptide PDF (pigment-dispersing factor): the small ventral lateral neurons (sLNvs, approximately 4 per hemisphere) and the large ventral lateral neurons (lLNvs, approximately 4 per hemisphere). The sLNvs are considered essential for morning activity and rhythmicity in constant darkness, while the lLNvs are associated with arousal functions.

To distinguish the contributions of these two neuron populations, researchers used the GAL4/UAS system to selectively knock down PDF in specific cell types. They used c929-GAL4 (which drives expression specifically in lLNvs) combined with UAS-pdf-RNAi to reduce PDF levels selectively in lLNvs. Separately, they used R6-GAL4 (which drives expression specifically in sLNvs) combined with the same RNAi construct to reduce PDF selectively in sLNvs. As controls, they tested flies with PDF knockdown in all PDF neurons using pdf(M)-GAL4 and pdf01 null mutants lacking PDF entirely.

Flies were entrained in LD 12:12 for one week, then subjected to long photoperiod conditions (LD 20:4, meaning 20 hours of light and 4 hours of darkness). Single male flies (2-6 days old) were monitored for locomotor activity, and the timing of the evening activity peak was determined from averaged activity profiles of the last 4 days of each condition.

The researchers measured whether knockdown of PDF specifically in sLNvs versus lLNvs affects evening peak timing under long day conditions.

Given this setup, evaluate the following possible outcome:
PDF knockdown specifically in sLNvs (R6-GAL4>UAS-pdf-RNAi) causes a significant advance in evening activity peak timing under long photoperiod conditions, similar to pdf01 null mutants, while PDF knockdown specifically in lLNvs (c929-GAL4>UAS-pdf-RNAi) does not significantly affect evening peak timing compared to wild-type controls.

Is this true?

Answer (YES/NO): NO